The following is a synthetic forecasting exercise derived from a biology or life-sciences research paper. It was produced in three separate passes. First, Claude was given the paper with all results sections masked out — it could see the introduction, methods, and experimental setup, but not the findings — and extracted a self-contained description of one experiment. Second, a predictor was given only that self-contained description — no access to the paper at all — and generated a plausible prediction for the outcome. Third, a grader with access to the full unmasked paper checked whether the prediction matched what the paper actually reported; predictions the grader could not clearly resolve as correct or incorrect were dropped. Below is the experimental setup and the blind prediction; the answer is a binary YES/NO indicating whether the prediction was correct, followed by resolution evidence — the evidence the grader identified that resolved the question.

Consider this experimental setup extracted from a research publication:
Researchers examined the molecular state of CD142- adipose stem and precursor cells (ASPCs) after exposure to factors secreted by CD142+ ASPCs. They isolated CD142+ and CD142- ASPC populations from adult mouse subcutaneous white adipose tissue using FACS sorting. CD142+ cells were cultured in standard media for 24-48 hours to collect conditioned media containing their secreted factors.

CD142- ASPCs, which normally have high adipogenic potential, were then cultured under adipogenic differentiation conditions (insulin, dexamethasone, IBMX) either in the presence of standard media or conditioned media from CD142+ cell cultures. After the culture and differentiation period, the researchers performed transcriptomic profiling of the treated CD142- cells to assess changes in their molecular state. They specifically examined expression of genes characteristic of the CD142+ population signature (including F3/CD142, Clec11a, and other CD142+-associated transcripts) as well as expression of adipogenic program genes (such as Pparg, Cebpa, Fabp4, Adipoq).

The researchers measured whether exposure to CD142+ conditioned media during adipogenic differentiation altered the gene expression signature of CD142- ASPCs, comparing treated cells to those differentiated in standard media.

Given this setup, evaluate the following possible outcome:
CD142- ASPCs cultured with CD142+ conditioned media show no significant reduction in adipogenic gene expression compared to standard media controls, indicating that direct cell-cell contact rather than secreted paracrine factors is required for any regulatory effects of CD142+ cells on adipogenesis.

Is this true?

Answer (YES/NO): NO